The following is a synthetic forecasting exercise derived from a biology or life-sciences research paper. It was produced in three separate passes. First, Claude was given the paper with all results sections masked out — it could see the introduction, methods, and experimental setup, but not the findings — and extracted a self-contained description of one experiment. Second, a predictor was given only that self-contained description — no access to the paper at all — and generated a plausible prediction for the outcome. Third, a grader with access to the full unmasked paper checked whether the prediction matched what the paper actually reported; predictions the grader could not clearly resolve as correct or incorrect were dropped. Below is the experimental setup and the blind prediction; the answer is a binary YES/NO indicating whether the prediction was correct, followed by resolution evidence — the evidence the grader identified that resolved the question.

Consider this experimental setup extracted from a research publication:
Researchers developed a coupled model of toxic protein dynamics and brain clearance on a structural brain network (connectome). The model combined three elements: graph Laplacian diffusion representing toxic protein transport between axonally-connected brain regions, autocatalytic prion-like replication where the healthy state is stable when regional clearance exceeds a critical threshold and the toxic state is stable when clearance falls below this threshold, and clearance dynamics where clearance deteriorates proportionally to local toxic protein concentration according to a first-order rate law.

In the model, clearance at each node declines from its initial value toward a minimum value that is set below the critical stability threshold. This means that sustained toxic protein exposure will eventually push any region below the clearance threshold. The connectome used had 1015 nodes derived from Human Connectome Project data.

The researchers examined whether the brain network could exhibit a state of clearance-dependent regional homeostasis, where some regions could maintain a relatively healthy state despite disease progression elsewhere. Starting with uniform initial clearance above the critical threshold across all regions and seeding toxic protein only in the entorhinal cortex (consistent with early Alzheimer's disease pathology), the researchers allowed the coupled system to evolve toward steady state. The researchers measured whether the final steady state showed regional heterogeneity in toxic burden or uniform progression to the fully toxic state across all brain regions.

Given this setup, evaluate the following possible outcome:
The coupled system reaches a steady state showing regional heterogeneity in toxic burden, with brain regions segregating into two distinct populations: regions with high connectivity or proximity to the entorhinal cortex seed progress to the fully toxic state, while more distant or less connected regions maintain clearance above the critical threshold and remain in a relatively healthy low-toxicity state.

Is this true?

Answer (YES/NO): NO